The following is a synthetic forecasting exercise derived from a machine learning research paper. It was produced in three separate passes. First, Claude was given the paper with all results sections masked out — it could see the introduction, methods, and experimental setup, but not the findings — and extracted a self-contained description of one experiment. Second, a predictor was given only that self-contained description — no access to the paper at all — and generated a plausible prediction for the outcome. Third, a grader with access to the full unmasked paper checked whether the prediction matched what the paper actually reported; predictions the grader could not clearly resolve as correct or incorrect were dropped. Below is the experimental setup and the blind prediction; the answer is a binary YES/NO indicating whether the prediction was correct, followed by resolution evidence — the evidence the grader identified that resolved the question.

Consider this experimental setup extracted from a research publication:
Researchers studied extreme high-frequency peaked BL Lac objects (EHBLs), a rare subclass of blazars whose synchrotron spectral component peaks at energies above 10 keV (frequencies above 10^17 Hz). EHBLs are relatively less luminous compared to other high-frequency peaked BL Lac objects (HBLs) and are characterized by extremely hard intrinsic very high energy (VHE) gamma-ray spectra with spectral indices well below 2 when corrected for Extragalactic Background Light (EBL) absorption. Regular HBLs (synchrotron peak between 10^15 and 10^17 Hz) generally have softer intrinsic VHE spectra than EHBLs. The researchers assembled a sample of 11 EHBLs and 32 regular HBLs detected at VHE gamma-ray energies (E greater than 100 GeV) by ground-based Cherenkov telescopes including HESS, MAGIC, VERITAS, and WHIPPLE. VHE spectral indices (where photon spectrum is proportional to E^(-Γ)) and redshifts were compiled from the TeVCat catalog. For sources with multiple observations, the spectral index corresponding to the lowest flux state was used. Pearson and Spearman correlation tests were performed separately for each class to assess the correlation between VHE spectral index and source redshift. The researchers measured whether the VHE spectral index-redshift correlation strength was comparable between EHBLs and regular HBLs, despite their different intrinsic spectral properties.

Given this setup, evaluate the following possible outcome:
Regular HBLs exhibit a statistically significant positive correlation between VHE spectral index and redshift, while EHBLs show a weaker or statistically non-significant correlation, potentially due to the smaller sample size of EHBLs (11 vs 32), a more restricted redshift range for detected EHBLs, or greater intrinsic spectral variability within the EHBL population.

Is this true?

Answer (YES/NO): NO